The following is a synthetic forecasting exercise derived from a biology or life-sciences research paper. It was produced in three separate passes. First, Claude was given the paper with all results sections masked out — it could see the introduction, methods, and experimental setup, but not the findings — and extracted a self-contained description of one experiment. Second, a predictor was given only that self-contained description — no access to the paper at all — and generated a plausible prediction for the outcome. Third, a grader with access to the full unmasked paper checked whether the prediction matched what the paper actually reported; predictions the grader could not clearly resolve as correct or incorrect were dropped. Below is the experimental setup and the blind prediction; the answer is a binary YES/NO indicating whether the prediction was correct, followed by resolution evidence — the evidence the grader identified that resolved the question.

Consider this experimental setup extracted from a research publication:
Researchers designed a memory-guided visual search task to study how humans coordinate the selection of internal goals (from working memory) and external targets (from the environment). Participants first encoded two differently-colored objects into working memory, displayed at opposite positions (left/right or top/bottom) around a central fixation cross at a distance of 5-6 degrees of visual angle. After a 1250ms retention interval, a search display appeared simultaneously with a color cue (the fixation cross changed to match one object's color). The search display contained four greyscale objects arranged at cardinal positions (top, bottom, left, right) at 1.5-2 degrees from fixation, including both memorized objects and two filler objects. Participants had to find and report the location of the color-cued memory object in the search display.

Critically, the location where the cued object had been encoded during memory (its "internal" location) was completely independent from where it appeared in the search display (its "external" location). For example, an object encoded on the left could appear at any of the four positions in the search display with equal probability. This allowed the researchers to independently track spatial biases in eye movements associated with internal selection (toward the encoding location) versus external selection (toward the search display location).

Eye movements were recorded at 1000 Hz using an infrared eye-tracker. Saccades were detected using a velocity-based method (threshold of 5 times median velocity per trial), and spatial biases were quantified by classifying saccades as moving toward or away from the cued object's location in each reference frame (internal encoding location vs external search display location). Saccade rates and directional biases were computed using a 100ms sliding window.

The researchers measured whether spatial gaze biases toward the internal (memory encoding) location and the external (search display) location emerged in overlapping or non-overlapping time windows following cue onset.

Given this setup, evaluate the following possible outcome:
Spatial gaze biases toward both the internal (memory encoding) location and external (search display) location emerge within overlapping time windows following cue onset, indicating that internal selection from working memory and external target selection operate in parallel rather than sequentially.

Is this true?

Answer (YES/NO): YES